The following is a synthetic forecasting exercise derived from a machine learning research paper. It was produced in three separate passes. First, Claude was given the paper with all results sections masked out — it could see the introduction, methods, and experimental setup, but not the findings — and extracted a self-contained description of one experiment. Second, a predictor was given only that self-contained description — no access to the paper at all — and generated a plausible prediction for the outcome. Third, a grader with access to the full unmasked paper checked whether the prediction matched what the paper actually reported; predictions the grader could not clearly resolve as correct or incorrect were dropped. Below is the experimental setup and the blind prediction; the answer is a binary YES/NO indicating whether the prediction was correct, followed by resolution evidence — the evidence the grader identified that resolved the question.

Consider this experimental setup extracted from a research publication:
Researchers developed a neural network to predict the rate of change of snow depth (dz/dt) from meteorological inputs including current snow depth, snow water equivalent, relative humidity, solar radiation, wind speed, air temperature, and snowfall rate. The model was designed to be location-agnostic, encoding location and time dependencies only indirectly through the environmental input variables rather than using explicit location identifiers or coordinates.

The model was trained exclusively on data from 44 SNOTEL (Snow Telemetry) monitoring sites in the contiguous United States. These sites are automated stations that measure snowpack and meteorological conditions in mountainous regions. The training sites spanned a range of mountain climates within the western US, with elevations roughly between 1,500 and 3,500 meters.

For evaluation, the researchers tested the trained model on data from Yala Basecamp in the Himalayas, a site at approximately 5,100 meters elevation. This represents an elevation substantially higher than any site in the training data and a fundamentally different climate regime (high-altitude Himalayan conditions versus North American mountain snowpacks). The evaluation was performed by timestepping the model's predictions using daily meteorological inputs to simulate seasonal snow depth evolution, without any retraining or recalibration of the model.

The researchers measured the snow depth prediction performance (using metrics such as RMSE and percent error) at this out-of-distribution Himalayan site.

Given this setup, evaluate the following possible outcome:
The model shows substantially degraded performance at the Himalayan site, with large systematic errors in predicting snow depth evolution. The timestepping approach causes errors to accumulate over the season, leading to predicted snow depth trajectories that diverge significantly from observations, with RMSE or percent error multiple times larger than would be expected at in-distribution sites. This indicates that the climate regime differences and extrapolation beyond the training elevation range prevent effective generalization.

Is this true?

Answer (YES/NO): NO